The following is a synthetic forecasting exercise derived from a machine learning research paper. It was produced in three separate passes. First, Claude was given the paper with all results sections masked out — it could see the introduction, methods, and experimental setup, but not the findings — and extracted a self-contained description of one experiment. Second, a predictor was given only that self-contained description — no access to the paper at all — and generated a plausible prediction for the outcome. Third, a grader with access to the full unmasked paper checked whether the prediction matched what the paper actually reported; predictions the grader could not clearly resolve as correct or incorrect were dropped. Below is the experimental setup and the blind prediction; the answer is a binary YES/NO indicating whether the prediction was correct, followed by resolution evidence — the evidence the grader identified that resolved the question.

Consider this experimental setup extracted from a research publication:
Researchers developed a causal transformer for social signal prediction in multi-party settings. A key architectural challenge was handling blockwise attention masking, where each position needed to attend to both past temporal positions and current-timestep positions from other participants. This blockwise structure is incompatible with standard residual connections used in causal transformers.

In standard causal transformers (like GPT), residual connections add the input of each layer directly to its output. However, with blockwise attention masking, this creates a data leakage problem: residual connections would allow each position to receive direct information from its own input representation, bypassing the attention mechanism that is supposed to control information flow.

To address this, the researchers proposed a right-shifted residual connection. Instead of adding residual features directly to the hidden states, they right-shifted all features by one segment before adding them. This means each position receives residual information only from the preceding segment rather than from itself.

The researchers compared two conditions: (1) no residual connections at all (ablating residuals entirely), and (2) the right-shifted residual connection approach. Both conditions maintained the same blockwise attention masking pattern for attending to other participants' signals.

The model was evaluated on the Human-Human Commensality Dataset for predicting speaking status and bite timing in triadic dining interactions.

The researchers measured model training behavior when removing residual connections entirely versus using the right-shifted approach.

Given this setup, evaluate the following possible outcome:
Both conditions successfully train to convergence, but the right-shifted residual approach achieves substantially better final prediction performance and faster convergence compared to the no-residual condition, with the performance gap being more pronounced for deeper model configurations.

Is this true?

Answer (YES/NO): NO